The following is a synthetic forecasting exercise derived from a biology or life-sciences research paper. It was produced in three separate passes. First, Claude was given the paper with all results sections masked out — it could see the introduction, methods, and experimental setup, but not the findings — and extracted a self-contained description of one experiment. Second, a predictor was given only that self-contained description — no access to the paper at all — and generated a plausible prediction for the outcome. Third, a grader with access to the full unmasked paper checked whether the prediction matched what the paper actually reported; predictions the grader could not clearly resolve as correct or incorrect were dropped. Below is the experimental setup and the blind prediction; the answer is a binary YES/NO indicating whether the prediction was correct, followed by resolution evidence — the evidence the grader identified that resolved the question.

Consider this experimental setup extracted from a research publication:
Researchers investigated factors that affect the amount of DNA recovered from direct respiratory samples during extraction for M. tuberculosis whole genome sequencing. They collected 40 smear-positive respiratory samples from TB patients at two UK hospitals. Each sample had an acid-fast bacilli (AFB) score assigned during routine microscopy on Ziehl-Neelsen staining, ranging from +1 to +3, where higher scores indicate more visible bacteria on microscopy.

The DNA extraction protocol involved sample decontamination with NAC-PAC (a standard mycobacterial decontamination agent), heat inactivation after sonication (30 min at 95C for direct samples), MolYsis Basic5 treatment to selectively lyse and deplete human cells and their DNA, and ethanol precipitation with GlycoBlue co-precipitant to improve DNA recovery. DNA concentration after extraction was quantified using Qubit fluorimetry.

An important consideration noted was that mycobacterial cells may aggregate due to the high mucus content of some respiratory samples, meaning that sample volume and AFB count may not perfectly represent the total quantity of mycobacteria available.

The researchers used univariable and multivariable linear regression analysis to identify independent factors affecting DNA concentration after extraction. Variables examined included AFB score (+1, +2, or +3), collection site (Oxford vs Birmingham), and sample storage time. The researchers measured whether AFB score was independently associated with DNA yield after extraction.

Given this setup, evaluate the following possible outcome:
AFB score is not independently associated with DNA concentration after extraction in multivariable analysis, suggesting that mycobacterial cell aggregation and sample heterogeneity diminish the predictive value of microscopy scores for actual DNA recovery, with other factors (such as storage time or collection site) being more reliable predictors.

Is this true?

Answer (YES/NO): NO